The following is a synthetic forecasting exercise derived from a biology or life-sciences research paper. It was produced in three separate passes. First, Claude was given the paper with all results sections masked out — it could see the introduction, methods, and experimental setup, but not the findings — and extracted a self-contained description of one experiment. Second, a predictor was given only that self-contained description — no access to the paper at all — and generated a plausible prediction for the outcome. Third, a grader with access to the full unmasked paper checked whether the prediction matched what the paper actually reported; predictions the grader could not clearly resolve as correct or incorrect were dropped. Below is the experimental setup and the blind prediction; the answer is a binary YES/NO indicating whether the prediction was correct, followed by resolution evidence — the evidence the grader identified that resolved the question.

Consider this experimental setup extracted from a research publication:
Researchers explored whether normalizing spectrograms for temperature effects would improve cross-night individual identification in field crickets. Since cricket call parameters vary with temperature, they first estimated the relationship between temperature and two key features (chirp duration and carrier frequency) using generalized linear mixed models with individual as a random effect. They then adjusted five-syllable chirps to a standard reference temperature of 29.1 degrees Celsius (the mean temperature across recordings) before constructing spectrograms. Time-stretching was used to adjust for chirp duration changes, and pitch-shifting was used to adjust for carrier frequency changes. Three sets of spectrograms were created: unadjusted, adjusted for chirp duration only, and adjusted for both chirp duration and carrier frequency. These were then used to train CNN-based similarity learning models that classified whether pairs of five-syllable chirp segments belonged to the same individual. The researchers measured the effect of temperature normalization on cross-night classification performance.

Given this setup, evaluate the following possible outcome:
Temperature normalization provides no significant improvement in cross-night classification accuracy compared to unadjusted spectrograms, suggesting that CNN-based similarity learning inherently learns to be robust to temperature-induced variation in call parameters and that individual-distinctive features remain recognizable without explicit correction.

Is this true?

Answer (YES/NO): NO